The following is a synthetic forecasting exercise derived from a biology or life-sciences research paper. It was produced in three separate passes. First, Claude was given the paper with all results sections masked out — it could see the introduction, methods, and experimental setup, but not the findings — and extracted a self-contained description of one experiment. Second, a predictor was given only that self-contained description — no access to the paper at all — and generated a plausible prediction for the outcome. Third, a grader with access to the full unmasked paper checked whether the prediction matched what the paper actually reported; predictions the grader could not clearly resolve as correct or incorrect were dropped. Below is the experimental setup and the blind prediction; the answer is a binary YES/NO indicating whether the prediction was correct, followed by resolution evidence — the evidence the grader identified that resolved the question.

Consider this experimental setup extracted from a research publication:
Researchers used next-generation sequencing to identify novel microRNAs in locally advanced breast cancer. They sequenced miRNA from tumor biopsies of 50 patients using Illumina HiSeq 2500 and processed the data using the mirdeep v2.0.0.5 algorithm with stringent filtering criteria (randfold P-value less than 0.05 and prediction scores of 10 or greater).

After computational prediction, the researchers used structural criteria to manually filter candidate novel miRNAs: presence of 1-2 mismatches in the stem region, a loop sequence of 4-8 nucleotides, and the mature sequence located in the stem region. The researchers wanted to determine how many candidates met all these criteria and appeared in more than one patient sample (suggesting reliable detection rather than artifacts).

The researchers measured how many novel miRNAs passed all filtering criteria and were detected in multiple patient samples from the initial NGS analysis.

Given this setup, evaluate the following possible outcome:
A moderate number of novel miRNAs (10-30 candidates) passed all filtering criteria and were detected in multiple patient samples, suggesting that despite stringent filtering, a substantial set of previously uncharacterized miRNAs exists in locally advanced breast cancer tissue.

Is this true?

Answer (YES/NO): NO